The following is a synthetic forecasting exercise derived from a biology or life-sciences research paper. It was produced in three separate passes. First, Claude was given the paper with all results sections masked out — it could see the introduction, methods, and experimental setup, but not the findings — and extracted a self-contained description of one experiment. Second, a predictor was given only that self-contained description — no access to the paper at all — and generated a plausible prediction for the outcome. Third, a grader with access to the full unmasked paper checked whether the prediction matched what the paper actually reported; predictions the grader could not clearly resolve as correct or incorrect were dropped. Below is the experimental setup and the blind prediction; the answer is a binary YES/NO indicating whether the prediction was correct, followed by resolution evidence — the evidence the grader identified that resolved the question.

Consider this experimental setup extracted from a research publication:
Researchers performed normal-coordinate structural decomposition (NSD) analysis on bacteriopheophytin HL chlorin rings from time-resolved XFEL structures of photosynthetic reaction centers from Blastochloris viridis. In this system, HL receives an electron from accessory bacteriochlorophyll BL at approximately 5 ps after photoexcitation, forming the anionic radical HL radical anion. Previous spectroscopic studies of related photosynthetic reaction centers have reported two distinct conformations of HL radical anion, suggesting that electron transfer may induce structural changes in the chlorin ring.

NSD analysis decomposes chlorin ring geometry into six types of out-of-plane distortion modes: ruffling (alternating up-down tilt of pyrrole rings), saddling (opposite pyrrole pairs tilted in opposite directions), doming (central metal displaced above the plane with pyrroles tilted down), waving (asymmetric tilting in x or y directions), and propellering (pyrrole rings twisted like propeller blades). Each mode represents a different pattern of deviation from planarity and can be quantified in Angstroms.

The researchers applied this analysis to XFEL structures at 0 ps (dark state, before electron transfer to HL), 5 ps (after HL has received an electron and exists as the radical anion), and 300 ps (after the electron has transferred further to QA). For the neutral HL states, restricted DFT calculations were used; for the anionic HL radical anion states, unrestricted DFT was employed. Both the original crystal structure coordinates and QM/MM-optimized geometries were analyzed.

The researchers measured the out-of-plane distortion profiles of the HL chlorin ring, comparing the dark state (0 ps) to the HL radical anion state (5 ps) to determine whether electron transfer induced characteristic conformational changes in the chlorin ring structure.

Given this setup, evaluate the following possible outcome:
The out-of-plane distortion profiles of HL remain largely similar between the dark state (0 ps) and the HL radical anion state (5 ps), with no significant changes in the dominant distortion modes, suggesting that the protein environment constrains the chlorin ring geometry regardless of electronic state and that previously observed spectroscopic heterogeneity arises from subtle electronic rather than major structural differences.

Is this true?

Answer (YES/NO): NO